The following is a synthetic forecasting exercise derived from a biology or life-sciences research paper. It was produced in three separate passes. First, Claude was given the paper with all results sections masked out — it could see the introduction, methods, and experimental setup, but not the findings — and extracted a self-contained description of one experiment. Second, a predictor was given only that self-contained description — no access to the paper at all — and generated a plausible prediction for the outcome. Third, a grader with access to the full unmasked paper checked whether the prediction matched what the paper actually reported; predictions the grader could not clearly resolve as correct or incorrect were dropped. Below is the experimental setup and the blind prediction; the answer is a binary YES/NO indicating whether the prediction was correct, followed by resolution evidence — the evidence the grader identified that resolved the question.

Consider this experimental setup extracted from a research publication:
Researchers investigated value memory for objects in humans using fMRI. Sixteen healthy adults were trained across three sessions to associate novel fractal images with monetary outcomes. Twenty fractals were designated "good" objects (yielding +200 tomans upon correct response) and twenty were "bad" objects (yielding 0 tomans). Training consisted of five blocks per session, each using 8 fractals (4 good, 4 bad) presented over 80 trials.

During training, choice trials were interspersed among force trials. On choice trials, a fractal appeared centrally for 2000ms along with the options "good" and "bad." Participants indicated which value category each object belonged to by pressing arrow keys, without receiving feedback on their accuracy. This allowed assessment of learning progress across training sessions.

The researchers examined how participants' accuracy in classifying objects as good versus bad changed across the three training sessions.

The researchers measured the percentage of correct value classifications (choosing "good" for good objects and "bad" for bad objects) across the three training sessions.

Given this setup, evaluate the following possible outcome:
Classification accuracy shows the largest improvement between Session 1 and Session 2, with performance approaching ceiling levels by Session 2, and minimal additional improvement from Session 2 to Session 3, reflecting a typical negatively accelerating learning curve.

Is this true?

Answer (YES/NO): YES